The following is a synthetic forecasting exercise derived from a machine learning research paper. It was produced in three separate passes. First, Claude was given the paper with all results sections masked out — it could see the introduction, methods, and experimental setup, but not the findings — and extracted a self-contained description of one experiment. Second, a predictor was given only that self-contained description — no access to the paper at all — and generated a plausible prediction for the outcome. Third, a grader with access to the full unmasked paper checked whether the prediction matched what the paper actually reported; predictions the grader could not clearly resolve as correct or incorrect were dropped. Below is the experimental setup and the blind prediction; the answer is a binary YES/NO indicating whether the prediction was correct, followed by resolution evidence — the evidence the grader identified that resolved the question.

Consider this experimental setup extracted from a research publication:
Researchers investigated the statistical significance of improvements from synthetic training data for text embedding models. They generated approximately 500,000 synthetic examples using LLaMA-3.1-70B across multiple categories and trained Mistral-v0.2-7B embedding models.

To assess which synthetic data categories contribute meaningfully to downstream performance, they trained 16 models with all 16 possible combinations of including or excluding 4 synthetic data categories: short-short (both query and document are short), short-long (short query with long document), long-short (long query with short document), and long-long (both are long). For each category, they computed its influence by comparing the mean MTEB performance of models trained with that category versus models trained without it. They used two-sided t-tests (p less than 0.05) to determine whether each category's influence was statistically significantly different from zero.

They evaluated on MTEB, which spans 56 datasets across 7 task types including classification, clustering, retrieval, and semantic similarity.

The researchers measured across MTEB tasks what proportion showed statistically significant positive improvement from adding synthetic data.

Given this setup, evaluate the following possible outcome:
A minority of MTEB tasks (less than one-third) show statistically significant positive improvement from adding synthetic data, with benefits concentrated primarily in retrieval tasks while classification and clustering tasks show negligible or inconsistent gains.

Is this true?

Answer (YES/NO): NO